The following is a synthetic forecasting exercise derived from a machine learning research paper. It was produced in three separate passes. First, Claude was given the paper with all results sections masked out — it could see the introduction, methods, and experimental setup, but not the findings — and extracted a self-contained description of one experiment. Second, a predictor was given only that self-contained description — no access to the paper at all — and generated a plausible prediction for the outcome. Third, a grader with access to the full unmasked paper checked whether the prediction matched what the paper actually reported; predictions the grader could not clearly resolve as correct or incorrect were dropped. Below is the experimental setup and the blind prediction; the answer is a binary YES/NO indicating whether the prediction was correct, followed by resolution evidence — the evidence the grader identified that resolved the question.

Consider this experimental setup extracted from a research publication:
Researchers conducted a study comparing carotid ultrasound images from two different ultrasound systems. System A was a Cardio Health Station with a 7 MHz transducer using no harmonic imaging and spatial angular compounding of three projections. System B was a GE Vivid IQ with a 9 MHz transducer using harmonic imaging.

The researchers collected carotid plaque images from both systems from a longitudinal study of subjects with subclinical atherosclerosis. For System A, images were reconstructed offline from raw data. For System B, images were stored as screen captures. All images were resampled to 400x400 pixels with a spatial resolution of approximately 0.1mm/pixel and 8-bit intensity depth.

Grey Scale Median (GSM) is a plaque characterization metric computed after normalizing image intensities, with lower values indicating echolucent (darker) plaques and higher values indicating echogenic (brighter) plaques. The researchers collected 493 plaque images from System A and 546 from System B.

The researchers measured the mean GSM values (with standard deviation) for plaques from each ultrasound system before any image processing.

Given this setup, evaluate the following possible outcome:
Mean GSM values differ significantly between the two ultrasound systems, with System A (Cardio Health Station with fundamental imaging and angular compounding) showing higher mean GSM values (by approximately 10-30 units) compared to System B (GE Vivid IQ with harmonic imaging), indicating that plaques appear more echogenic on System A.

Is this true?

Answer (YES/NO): NO